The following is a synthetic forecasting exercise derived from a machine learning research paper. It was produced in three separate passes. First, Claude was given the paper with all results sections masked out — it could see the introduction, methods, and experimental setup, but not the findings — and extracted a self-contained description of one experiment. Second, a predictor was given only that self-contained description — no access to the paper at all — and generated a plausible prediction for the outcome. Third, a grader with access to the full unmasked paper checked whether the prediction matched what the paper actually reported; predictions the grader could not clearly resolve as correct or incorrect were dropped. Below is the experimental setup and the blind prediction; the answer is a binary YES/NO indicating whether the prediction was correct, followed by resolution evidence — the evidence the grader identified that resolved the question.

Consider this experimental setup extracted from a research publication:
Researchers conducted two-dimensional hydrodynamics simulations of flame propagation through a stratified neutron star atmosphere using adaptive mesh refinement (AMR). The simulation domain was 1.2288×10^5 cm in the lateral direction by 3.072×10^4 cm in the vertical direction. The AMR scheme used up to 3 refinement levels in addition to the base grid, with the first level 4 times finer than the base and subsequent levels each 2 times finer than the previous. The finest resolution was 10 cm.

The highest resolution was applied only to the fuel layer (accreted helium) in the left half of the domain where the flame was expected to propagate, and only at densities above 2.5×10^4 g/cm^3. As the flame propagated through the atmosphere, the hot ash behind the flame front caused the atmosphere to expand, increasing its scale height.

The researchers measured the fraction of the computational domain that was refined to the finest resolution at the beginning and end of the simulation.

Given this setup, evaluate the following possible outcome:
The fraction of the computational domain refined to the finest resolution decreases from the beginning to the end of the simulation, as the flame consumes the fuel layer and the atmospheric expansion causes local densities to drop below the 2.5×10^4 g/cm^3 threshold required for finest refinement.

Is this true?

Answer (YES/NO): NO